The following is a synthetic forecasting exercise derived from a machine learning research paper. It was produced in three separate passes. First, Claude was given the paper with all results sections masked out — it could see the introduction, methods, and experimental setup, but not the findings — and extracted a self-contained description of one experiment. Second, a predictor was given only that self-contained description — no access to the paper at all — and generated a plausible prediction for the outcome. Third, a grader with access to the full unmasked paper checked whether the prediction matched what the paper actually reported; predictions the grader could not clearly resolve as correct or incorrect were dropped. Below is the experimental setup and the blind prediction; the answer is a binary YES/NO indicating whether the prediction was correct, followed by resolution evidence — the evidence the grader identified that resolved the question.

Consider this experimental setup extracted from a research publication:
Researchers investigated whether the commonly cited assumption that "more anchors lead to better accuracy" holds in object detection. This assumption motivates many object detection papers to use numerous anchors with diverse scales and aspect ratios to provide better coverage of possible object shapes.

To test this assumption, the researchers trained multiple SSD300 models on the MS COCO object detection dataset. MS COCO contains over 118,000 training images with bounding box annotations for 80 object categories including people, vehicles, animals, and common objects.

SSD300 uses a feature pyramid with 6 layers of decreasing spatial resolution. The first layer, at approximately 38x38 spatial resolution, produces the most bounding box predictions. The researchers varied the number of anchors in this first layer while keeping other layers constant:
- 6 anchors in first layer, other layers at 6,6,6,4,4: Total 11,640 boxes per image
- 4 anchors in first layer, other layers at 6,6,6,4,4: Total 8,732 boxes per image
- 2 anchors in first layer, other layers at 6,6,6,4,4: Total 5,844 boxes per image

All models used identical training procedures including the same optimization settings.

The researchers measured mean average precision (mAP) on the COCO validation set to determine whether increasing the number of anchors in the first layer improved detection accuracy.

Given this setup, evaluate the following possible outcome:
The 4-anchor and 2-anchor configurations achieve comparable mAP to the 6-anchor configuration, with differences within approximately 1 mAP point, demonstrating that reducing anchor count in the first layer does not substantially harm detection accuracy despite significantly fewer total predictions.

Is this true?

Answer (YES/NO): YES